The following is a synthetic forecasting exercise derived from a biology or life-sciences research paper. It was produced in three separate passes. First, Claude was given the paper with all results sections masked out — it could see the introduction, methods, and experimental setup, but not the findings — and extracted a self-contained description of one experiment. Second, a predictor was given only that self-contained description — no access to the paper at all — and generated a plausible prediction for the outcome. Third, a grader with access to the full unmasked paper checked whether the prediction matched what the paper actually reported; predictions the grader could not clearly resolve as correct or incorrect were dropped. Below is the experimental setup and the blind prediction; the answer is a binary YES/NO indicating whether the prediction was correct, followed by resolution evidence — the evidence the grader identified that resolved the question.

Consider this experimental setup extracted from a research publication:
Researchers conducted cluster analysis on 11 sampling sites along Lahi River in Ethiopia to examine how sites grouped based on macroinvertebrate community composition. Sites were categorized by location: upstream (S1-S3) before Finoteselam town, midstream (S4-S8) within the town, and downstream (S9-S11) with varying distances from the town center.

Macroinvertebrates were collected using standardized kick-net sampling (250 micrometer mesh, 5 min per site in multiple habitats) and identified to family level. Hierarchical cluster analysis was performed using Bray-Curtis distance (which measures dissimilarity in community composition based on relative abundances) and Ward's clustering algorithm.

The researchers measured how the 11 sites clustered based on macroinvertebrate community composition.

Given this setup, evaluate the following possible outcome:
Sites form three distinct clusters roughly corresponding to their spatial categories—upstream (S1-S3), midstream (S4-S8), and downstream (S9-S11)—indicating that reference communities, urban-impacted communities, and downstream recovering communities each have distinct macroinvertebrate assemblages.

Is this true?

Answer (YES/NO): NO